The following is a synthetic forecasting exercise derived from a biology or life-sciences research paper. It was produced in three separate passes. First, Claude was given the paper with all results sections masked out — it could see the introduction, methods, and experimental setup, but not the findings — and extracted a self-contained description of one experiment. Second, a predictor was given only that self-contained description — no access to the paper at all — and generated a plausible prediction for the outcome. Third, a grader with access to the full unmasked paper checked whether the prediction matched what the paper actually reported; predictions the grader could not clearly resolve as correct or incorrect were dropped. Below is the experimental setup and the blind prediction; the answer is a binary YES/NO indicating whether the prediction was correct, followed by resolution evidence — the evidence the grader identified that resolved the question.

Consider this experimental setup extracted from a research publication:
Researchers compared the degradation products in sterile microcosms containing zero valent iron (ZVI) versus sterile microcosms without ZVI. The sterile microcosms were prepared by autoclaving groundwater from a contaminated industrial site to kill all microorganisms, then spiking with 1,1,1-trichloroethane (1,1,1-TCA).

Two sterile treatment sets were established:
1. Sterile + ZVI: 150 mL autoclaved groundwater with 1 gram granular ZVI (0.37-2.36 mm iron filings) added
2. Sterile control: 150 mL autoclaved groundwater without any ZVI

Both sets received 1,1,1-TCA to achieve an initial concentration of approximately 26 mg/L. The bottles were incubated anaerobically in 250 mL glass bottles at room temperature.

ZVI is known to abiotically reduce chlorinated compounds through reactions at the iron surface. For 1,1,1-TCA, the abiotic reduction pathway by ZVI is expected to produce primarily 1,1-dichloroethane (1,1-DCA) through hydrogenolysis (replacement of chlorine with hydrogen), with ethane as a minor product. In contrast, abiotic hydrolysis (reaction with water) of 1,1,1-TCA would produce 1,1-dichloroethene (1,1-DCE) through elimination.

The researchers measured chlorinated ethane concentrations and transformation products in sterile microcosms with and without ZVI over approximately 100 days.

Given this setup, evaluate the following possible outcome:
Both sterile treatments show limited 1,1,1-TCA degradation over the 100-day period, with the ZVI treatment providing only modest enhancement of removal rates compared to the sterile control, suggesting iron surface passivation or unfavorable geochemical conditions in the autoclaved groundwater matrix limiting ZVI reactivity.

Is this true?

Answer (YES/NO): NO